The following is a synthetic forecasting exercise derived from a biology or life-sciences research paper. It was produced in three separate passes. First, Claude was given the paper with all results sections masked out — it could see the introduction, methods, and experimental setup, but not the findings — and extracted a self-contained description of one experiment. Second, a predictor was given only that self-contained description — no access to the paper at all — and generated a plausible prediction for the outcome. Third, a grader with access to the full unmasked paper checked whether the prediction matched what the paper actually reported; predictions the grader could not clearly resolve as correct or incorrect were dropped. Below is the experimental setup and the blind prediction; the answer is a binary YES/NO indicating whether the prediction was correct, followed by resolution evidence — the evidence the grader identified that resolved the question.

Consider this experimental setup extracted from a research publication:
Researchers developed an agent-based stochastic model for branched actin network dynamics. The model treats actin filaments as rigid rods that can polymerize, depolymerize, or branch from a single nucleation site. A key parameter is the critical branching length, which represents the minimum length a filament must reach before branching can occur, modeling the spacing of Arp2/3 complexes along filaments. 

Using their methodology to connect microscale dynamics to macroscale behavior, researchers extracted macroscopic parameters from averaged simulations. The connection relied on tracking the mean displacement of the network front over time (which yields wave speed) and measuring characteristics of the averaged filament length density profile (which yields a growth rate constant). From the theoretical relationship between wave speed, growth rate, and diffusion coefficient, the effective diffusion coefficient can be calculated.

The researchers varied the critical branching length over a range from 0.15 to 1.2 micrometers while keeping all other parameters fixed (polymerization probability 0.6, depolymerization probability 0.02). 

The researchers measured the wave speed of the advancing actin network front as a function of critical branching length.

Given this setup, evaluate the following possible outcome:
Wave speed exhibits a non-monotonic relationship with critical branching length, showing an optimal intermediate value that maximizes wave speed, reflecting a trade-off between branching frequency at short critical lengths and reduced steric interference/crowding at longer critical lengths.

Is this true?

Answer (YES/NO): NO